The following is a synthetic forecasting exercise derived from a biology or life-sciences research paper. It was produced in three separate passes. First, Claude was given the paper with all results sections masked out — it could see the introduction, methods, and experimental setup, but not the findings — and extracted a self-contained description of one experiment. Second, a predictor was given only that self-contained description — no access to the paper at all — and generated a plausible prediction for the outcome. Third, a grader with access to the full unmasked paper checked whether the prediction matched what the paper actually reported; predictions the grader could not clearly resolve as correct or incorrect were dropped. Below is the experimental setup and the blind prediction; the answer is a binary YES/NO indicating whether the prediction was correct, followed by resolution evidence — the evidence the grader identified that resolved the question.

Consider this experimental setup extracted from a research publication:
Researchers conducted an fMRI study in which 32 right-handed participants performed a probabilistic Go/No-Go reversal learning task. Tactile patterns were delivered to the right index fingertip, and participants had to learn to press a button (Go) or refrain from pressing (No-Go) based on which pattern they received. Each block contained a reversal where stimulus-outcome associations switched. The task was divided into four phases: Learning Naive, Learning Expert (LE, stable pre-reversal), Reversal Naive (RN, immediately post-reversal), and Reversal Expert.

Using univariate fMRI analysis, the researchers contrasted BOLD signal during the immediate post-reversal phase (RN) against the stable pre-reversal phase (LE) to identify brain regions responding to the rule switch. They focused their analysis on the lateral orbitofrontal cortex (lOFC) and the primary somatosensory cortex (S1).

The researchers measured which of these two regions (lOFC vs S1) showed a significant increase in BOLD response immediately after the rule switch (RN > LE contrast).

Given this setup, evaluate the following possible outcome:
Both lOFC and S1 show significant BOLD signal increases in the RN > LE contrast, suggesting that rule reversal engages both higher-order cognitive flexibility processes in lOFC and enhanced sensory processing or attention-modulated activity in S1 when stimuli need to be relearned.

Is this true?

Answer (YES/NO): NO